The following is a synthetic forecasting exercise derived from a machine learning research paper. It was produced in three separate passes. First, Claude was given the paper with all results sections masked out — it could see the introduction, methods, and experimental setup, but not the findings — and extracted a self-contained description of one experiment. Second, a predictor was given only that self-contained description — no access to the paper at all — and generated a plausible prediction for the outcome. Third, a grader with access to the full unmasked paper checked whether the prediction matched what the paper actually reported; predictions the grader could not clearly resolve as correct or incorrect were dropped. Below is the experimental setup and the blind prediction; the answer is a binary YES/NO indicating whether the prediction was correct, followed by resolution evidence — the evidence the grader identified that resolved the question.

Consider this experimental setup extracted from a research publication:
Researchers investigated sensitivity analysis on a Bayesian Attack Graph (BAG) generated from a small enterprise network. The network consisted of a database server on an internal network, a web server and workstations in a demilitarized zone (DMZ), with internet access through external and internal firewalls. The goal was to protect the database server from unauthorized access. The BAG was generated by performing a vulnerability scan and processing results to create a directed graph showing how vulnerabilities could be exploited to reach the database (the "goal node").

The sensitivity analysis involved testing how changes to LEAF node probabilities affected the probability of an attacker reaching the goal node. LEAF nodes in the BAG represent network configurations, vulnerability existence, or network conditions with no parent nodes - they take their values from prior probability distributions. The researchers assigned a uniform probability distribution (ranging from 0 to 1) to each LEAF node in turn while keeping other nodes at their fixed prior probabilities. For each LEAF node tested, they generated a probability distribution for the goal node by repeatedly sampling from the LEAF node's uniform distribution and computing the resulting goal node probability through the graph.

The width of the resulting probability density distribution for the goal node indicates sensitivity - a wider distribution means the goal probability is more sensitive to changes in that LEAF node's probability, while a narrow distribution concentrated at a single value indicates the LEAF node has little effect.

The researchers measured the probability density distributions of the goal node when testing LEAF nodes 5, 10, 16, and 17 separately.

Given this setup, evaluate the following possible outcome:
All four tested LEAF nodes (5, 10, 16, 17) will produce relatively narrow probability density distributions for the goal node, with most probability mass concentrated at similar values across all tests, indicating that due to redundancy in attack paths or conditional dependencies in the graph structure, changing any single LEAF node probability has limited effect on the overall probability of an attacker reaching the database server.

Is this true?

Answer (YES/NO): NO